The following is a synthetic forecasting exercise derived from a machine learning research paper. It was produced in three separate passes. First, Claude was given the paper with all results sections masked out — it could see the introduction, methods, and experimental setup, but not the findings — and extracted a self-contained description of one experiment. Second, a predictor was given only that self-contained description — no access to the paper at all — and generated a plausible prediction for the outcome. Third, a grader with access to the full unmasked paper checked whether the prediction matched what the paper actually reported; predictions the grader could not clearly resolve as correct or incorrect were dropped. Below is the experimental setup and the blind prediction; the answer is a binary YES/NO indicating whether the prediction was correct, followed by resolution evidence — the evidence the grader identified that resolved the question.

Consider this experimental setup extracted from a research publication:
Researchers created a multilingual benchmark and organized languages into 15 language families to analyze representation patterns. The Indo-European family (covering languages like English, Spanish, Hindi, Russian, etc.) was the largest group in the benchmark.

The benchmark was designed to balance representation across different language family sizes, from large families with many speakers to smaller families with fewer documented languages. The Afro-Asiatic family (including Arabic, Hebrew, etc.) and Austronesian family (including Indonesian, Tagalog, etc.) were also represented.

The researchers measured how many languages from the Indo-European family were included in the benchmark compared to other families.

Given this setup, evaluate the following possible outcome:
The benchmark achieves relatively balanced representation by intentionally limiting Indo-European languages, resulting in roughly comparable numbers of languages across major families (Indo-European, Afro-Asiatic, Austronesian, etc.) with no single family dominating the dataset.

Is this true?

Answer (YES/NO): NO